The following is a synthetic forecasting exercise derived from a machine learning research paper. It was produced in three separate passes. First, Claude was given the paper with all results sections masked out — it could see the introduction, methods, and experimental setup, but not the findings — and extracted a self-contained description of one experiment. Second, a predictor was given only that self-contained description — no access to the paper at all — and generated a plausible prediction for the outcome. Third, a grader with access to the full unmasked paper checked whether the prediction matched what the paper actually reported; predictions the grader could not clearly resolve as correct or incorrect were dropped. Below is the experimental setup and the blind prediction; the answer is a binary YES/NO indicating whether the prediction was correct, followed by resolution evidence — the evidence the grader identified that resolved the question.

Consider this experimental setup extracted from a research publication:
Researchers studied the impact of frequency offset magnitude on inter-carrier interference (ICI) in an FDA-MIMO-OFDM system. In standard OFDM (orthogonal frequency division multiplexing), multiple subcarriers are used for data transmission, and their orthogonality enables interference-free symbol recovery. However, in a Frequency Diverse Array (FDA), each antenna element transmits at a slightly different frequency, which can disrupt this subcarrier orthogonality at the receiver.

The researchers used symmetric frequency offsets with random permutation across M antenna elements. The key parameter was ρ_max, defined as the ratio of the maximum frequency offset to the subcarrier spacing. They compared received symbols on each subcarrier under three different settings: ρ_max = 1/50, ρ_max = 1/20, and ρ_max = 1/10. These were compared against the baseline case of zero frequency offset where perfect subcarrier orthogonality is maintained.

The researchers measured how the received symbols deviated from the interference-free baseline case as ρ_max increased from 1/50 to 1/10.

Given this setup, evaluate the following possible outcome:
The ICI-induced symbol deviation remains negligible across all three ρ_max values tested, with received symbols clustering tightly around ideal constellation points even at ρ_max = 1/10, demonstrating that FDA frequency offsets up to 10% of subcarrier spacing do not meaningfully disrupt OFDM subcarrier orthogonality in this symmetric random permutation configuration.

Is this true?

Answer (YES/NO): NO